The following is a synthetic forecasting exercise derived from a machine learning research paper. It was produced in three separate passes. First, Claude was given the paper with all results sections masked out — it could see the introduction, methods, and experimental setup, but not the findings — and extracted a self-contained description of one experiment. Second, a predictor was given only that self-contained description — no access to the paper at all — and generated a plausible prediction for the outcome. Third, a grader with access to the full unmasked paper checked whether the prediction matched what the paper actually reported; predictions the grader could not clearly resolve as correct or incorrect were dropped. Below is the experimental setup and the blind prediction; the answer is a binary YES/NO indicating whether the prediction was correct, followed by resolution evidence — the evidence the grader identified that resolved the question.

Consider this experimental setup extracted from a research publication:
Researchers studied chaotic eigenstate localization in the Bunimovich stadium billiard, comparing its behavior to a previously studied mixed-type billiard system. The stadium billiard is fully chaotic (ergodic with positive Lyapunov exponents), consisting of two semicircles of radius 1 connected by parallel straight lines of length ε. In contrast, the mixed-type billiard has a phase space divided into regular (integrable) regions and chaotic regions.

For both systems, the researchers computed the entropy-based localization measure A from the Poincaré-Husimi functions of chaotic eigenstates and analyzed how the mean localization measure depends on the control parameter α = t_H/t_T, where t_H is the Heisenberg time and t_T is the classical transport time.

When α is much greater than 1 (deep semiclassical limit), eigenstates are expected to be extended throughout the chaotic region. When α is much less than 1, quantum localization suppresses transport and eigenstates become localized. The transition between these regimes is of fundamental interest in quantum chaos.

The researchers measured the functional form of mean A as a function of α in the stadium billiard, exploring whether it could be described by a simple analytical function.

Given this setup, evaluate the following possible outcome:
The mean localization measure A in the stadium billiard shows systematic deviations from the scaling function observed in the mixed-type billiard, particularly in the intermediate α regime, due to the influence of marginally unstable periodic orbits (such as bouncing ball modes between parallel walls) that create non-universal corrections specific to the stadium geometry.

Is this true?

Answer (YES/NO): NO